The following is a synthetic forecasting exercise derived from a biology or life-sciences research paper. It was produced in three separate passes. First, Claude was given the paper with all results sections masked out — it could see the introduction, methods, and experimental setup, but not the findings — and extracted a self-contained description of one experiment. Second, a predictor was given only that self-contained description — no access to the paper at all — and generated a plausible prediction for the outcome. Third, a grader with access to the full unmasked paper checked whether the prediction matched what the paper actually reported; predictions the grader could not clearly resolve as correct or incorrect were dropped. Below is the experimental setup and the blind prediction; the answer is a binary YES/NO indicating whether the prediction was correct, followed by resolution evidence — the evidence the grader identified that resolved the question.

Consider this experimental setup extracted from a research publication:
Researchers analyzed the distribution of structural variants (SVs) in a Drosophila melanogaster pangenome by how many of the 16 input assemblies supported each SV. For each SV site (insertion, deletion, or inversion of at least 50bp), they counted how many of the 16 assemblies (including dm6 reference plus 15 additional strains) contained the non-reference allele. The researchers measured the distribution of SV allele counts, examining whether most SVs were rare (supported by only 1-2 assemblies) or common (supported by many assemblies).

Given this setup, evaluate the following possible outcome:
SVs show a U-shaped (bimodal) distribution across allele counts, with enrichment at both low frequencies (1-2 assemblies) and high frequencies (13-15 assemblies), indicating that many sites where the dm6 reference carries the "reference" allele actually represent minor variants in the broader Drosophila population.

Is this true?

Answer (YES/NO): NO